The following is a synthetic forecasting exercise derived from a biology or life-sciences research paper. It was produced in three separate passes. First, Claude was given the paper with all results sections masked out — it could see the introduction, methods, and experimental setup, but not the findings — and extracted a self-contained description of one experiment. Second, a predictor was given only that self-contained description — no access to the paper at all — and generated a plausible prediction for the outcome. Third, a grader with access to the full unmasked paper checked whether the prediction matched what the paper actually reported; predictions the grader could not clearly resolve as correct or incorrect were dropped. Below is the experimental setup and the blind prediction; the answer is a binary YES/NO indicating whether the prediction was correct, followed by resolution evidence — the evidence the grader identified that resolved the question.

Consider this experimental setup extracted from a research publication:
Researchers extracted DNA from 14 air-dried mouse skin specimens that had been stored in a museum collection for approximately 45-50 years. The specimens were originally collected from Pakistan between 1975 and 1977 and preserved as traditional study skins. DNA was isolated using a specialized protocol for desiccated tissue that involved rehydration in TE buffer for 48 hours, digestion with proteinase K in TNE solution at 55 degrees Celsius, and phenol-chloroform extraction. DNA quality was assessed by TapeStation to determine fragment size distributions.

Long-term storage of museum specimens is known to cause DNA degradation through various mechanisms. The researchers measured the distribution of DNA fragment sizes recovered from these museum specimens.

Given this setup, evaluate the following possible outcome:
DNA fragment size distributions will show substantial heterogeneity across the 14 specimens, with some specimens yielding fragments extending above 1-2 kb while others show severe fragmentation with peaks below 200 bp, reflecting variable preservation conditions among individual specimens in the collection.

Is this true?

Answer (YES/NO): NO